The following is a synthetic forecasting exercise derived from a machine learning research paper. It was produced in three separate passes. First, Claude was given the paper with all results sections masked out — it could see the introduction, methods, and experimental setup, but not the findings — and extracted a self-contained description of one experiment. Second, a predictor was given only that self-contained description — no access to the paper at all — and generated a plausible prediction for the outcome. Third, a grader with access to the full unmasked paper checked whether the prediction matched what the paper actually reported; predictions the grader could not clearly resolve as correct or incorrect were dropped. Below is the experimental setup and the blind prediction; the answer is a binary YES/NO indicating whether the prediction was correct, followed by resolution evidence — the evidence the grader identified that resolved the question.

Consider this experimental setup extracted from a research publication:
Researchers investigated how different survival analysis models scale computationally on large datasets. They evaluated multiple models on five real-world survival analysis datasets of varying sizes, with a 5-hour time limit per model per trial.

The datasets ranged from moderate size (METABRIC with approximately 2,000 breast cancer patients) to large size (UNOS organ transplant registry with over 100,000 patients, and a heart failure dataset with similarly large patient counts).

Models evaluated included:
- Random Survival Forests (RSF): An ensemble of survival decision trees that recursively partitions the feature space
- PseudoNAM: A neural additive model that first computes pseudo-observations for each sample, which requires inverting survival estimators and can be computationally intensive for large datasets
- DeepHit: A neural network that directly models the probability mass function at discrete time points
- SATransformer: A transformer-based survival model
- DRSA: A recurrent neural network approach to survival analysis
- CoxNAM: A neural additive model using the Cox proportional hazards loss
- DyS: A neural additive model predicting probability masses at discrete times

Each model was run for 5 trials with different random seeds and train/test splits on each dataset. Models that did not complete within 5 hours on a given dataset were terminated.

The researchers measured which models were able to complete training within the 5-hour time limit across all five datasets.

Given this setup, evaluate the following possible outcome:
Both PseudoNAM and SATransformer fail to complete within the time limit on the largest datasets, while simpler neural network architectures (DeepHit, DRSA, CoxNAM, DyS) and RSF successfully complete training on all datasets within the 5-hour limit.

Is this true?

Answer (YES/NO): NO